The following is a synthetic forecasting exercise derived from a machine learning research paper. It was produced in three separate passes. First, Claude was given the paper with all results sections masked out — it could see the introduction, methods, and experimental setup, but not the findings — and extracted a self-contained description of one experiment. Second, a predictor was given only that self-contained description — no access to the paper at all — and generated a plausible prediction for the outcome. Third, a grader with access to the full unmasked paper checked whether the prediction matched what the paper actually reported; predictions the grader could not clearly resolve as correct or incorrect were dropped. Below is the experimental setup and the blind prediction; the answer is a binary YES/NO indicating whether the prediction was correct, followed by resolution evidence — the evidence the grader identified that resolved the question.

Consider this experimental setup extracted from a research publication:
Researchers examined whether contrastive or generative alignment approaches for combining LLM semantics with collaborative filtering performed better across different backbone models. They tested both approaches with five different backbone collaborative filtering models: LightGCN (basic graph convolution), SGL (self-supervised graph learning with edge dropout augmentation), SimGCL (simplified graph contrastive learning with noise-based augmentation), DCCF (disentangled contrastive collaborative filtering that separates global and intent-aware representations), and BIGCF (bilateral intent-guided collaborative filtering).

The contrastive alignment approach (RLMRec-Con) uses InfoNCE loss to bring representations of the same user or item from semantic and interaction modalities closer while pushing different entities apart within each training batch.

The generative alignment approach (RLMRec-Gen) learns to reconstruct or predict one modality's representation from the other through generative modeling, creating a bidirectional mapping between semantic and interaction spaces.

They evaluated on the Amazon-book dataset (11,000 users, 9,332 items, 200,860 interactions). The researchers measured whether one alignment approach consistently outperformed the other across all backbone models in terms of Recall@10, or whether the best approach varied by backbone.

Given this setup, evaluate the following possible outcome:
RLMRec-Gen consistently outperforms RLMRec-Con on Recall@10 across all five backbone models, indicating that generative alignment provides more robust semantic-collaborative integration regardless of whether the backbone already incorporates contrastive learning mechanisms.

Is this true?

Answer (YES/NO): NO